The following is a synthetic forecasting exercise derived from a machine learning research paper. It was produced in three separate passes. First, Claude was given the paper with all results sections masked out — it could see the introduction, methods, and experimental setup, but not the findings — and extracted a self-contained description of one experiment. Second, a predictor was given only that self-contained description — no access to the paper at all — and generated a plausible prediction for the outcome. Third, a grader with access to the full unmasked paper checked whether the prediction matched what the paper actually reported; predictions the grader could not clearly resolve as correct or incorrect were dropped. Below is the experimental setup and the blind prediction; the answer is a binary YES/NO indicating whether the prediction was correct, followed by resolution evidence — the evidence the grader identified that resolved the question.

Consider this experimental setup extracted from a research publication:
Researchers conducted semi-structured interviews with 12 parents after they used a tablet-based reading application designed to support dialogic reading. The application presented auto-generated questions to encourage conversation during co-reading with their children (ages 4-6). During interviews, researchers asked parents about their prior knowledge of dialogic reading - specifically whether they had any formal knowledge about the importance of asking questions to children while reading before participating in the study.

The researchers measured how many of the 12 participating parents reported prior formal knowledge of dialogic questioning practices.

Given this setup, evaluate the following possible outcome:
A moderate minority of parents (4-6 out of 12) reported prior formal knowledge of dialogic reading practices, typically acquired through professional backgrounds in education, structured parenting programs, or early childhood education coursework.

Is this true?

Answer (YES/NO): NO